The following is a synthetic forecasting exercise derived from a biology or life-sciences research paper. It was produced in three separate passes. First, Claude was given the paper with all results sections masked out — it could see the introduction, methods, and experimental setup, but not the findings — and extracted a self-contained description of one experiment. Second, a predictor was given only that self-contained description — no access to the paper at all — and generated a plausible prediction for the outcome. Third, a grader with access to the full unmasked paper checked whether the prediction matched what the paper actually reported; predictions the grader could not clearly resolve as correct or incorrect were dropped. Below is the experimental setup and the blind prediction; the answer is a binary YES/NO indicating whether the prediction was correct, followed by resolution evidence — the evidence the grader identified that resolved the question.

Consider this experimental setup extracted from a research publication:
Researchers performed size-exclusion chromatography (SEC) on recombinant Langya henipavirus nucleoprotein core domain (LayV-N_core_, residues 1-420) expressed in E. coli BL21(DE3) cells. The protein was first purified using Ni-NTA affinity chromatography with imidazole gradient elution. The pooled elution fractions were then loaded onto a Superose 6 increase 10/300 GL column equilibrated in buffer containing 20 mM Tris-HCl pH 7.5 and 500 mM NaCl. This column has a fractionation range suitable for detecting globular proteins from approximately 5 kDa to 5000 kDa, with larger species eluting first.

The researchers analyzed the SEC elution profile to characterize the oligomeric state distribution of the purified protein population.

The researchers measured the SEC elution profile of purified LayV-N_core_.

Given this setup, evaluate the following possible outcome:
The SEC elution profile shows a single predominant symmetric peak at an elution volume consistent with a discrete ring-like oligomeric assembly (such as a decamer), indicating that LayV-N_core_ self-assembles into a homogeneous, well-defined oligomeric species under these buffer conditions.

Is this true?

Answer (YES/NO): NO